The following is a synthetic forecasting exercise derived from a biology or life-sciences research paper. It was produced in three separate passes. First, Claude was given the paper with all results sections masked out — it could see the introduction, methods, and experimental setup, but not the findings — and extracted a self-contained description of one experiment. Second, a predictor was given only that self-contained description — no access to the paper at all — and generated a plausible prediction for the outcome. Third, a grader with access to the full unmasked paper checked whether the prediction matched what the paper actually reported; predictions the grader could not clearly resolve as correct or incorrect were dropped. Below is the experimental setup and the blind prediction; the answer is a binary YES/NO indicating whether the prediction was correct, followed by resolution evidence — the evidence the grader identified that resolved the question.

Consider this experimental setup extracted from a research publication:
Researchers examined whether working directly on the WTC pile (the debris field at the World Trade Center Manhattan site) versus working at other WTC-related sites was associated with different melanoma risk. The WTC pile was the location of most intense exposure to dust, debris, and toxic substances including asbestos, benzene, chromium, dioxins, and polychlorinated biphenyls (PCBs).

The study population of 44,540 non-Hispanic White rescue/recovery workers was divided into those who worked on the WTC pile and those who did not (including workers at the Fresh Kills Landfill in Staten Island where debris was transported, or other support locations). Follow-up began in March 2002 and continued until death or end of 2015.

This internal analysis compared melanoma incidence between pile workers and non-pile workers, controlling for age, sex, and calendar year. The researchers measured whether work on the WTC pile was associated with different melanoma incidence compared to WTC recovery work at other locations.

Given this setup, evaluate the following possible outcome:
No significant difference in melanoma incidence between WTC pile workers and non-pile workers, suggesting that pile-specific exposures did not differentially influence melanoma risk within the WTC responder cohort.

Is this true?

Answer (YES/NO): NO